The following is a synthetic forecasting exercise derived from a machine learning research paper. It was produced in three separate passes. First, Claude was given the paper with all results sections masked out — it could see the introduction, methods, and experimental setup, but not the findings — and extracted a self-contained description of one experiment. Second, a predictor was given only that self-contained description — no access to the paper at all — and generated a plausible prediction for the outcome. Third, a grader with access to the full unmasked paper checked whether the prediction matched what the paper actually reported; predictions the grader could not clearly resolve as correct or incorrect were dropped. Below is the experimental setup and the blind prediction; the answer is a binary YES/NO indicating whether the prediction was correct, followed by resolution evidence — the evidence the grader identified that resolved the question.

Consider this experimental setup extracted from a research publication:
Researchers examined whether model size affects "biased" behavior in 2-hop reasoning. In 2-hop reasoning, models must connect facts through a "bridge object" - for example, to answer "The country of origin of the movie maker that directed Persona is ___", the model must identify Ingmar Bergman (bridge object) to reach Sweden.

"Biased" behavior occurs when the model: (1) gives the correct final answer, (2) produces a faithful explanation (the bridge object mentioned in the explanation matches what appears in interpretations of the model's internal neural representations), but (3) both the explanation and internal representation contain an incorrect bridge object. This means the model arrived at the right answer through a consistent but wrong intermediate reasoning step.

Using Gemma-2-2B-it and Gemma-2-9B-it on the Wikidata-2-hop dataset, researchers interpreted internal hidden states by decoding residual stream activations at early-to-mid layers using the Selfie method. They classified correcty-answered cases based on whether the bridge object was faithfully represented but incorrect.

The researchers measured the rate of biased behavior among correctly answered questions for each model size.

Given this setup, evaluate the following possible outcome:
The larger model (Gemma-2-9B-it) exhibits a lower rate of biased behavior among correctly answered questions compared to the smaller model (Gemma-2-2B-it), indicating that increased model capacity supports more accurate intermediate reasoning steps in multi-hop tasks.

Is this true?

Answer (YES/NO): YES